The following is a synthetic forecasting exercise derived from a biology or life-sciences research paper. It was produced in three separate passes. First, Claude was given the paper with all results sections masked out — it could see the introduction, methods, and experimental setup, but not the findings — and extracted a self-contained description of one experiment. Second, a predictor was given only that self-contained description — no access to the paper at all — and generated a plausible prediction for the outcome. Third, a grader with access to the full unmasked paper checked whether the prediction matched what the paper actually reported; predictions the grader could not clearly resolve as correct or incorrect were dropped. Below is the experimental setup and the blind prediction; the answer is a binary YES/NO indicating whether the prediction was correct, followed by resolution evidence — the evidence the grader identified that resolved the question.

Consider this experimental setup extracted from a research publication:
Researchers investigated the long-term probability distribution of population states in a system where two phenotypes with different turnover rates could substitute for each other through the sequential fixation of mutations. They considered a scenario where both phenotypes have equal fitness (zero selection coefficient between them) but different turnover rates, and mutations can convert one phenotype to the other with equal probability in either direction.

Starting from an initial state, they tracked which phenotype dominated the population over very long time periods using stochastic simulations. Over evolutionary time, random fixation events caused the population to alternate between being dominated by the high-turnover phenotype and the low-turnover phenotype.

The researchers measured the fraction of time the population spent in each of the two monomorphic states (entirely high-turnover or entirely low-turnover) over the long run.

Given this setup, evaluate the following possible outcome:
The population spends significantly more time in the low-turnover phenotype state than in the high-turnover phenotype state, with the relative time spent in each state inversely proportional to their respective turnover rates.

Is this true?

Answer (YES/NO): NO